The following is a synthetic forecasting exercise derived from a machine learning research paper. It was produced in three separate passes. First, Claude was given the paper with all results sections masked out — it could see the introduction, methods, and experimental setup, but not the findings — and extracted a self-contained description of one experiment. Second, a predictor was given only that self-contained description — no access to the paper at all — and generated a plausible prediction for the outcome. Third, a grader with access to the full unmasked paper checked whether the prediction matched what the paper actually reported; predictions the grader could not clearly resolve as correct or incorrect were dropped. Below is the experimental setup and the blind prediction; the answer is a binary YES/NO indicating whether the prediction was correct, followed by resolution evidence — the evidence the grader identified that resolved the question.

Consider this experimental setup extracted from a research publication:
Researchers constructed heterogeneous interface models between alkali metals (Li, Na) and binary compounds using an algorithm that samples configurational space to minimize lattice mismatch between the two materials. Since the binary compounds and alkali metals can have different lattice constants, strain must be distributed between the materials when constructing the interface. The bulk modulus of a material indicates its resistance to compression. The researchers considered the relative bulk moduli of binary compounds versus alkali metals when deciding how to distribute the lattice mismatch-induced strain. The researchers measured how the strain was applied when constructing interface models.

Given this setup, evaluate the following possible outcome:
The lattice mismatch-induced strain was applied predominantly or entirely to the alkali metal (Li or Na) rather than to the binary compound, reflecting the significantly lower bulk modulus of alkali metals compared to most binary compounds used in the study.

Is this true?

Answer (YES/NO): YES